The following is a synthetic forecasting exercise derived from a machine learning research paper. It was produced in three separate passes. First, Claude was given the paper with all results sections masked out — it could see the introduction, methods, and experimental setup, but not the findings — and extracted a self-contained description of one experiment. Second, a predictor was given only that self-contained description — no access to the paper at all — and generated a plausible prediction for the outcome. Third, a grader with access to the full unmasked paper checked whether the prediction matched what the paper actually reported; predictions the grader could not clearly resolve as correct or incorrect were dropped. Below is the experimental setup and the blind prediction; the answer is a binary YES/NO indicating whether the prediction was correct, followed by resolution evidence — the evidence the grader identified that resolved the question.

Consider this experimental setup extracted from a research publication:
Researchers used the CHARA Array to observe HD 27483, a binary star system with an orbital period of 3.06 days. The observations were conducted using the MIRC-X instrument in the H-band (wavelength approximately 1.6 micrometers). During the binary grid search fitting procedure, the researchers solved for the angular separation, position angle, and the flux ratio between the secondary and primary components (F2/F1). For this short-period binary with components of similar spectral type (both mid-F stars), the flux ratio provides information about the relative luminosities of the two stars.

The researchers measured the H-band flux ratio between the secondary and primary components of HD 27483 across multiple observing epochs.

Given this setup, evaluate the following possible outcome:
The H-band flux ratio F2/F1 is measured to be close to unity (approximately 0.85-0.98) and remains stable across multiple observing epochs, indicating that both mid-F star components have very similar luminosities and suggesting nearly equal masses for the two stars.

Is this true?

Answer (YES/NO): YES